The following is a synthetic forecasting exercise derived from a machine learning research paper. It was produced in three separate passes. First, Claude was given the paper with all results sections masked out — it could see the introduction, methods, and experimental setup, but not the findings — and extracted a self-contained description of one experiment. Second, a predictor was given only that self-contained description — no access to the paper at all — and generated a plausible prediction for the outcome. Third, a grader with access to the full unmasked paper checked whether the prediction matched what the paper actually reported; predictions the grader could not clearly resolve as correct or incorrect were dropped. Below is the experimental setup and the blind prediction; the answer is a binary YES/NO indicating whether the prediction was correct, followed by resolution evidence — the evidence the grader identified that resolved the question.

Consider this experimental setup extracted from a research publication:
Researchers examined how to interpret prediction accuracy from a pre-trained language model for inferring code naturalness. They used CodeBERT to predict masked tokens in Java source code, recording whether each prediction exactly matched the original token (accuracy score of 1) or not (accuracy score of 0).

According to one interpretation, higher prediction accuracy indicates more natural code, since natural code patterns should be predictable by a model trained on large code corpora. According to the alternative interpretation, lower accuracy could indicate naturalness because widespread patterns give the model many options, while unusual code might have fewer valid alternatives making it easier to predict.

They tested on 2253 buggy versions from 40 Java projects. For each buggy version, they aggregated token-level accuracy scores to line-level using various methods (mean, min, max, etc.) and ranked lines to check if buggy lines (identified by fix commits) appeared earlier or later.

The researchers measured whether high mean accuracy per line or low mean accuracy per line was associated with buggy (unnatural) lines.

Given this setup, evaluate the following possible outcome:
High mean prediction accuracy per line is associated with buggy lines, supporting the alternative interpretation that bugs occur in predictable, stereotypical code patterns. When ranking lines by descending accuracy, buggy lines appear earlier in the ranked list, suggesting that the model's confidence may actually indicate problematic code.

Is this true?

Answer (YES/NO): NO